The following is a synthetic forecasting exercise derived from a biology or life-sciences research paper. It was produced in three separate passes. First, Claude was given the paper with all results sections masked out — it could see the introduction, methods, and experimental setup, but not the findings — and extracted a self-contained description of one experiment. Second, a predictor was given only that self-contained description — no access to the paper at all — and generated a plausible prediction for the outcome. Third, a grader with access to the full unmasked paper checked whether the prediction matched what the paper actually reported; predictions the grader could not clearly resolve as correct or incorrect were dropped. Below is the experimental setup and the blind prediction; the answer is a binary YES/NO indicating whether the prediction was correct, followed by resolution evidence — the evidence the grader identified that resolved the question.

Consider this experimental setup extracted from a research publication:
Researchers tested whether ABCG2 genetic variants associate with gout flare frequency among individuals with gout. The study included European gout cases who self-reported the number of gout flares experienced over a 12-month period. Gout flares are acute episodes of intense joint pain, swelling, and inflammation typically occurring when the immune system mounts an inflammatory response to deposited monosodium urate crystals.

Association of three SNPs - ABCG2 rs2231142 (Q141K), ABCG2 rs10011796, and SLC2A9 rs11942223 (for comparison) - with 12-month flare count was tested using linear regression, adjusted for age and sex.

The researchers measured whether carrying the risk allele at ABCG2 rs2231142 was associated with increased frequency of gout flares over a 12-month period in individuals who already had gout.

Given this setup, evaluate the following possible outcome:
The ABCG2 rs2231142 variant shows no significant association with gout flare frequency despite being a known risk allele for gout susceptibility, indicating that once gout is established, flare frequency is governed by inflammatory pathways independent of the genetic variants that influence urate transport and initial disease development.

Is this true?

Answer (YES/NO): YES